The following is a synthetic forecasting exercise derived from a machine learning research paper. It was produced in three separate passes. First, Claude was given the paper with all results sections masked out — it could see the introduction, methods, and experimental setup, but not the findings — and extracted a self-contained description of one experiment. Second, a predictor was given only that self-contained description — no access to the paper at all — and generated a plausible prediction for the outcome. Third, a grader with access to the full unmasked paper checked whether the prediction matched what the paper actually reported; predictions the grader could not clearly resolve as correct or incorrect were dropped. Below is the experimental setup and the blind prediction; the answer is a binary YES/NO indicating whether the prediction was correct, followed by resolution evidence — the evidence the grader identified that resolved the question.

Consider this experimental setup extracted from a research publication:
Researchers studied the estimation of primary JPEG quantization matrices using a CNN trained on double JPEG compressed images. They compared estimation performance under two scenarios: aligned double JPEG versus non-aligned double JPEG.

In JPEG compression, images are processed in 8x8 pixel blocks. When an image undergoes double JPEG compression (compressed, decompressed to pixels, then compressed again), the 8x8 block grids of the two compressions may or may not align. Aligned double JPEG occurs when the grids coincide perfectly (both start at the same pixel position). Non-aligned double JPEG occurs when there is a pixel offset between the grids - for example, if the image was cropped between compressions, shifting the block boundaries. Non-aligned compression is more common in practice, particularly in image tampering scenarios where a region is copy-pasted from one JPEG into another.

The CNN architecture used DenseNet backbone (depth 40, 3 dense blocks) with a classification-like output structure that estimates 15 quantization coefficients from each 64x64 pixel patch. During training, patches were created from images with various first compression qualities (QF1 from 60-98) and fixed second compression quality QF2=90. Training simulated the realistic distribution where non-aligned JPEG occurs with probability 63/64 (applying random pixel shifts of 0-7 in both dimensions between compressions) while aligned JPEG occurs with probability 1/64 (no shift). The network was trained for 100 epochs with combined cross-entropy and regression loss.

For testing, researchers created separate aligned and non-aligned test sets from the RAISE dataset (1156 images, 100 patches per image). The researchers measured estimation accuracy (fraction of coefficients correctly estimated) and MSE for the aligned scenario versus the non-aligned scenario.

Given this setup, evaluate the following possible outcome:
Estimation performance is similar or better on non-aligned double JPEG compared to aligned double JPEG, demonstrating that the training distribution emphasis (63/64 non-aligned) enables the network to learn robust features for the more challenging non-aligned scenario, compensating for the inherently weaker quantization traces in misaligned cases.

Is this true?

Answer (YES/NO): YES